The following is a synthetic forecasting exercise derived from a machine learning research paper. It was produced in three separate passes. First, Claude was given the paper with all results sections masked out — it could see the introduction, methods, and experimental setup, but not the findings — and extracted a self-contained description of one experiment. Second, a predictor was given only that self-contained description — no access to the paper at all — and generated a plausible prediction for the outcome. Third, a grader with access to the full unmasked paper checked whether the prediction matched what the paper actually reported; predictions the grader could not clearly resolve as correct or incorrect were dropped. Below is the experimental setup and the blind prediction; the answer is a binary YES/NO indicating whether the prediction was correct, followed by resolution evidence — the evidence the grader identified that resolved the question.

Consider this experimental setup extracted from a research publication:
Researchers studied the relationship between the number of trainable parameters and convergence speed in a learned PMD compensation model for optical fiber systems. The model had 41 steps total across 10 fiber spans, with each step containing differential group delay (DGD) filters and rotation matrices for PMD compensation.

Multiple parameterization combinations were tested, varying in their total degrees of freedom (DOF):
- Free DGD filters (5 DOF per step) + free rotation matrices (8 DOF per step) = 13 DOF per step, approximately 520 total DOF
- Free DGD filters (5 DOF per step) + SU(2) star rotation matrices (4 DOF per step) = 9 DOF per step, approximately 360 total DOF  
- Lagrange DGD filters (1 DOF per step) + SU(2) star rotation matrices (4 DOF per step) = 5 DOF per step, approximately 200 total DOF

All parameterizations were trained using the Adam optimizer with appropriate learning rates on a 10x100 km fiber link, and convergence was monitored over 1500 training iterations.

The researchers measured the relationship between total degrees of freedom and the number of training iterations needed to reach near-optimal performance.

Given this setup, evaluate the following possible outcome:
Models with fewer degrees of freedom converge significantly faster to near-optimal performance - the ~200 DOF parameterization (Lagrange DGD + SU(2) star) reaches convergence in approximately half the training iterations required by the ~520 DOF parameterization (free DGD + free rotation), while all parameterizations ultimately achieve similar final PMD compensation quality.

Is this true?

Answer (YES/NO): NO